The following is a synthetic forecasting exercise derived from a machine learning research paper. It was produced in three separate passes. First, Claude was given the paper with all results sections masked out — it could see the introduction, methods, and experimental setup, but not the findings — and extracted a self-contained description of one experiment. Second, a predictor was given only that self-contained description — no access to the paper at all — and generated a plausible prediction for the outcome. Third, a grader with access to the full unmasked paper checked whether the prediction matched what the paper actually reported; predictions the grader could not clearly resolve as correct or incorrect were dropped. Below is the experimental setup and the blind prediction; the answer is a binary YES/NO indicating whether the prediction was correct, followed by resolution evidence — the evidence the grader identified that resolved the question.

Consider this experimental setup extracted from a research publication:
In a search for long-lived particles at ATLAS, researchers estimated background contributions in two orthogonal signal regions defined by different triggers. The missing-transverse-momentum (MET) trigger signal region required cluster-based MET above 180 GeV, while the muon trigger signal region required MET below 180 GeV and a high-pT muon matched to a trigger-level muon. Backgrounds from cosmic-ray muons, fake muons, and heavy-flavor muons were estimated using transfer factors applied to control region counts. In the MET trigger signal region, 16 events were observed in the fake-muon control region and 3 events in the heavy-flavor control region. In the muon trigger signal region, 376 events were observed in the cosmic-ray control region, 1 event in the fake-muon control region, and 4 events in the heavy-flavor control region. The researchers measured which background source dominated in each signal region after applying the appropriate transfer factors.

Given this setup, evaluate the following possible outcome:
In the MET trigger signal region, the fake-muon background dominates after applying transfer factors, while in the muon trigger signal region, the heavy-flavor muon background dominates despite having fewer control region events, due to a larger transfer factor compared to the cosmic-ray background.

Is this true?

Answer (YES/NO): NO